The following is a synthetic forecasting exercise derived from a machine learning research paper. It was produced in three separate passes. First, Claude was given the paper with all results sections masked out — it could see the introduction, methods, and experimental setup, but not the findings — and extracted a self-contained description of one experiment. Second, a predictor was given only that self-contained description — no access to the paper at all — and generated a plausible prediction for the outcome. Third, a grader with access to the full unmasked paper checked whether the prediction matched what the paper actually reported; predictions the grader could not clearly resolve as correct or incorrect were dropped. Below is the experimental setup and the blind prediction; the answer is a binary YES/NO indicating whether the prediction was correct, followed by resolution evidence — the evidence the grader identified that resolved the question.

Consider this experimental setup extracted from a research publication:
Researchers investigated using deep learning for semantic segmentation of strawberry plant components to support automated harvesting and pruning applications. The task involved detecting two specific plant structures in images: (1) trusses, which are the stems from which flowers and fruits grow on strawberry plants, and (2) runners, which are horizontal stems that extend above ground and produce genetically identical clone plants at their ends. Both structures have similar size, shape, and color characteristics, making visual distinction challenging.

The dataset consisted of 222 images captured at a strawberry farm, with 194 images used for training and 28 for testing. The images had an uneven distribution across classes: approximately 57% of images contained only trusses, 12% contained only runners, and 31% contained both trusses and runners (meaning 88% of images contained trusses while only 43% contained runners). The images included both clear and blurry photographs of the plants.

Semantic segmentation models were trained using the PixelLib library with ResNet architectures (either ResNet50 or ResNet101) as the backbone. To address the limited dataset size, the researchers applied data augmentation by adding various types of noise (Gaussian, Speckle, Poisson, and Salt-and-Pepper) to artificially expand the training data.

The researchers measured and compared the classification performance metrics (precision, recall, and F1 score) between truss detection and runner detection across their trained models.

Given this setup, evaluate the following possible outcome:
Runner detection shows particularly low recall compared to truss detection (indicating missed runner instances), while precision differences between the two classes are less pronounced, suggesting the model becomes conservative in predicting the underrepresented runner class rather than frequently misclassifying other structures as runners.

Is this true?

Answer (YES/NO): NO